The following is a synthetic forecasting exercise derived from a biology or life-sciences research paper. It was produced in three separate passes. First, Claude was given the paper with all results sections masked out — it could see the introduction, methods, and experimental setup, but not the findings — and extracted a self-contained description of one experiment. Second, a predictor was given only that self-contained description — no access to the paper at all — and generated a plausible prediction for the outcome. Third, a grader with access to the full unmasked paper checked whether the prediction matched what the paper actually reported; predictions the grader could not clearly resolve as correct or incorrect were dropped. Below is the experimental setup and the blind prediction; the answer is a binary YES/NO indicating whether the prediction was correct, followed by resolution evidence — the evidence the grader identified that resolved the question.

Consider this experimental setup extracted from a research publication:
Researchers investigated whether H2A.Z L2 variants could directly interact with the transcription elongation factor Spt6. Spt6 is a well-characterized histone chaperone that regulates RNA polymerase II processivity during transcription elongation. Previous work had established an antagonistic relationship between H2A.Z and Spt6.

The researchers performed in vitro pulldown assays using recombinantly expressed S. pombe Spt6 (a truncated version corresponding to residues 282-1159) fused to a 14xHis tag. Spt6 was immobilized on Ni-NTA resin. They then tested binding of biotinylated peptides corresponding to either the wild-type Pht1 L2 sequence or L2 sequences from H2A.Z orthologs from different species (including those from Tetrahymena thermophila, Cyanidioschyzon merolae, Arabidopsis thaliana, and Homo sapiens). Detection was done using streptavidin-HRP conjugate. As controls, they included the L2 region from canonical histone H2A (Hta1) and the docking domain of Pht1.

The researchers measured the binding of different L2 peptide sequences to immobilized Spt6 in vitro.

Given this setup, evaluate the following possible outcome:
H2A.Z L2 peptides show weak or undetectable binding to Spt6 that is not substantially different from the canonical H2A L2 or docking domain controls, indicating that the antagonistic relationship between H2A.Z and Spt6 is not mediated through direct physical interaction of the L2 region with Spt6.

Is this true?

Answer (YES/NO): NO